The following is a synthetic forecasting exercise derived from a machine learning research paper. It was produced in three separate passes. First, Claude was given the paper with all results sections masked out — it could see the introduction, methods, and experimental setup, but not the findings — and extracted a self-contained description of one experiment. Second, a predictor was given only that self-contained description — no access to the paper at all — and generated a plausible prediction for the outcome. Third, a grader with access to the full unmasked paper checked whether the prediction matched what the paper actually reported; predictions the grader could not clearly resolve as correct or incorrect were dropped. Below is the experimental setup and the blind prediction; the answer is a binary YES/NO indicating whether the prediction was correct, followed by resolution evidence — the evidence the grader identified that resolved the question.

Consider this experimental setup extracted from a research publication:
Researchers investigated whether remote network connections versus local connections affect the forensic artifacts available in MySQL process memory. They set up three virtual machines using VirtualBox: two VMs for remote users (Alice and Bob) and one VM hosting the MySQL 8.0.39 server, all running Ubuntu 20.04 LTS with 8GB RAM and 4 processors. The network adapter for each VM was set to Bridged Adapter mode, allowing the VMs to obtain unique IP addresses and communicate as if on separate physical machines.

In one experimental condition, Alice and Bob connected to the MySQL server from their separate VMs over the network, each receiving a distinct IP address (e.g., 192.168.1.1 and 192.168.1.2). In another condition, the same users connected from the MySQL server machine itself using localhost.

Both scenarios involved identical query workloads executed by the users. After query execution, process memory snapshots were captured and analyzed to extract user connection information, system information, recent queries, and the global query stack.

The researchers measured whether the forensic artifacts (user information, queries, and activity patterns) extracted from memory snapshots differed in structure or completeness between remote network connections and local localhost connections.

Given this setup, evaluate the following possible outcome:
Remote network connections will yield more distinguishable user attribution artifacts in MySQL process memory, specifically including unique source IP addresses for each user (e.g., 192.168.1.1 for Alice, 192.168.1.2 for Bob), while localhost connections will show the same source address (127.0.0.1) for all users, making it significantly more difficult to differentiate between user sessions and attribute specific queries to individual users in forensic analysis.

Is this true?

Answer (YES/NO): NO